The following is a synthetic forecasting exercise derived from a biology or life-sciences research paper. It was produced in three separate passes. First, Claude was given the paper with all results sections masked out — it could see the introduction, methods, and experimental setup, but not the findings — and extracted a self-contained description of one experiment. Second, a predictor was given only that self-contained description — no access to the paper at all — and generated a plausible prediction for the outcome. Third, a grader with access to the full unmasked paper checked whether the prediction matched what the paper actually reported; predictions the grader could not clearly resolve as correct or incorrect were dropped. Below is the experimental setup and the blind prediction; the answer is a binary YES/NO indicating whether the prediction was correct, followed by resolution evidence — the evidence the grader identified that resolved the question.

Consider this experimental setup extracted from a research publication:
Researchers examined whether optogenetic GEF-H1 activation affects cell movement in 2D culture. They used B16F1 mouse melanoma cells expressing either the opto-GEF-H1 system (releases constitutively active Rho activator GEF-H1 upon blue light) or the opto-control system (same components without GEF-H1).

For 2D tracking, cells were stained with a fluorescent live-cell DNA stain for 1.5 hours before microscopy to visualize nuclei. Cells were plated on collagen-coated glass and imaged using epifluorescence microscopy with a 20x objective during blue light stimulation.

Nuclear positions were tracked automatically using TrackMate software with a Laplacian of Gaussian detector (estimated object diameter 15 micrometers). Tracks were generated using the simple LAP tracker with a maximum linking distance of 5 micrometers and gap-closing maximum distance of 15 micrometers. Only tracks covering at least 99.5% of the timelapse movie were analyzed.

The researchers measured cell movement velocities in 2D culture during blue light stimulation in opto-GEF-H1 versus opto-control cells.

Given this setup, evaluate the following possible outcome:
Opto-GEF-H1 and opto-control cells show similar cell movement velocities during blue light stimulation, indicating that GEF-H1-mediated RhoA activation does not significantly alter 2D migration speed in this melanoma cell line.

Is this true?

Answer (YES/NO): NO